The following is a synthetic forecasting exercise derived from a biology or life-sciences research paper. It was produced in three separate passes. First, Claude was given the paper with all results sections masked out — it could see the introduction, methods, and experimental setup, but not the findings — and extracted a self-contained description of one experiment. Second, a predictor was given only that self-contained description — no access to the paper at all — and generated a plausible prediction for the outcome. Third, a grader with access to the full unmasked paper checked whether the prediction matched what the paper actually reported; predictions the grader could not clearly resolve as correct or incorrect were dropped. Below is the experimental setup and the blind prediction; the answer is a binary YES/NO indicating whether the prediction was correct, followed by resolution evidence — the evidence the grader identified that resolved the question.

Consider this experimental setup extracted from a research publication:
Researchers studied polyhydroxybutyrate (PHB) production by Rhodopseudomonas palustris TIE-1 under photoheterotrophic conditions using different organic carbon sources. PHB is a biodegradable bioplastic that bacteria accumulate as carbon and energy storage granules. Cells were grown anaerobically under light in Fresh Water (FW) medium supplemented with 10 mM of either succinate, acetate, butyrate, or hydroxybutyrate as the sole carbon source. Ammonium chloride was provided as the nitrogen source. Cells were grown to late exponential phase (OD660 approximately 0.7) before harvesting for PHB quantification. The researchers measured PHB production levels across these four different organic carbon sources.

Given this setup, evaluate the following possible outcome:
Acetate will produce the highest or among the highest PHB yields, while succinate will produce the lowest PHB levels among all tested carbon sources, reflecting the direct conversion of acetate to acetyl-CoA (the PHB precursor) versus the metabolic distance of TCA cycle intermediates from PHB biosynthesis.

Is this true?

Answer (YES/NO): YES